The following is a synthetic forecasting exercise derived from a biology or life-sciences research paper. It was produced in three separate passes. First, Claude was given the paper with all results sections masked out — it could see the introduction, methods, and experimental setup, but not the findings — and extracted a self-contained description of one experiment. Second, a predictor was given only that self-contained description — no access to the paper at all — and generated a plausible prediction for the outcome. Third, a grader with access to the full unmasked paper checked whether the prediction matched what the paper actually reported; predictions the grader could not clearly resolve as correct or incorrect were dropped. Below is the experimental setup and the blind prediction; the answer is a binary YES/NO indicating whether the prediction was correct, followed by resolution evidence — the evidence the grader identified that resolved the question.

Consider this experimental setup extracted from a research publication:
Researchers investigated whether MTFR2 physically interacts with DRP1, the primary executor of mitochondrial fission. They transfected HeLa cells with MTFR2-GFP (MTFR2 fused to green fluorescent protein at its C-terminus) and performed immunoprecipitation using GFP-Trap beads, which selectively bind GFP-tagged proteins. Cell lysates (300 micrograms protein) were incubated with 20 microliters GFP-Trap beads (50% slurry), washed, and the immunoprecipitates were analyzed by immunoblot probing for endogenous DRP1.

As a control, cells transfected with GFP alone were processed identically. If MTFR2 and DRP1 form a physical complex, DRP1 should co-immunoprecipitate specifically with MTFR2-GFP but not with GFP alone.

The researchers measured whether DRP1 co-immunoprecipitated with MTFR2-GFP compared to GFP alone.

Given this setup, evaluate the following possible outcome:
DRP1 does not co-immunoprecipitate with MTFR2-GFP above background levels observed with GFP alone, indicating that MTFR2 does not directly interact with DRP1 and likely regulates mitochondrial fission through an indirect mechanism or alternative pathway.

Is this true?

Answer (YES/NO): YES